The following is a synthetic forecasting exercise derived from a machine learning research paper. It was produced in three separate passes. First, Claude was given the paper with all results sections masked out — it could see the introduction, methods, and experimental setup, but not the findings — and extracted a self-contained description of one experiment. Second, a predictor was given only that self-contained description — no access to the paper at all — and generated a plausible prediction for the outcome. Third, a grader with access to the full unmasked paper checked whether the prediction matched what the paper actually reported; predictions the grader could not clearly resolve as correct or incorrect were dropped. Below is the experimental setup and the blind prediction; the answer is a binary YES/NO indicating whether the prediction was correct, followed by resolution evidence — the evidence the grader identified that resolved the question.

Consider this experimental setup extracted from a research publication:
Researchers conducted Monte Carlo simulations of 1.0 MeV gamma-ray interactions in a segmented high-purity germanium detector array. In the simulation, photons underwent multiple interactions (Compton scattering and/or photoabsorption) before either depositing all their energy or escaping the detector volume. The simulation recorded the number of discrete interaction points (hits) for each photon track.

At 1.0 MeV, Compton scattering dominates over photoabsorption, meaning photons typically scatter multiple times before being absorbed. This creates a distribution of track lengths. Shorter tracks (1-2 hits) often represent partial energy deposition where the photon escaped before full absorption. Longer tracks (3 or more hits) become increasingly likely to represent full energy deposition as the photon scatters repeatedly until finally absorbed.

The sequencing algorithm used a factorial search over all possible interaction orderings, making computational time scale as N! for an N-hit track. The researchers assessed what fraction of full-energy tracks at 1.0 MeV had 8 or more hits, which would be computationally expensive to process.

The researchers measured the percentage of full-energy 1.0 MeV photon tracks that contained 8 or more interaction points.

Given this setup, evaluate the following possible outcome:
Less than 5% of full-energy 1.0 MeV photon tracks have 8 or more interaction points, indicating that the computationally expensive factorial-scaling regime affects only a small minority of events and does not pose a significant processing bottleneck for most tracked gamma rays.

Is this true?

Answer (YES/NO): YES